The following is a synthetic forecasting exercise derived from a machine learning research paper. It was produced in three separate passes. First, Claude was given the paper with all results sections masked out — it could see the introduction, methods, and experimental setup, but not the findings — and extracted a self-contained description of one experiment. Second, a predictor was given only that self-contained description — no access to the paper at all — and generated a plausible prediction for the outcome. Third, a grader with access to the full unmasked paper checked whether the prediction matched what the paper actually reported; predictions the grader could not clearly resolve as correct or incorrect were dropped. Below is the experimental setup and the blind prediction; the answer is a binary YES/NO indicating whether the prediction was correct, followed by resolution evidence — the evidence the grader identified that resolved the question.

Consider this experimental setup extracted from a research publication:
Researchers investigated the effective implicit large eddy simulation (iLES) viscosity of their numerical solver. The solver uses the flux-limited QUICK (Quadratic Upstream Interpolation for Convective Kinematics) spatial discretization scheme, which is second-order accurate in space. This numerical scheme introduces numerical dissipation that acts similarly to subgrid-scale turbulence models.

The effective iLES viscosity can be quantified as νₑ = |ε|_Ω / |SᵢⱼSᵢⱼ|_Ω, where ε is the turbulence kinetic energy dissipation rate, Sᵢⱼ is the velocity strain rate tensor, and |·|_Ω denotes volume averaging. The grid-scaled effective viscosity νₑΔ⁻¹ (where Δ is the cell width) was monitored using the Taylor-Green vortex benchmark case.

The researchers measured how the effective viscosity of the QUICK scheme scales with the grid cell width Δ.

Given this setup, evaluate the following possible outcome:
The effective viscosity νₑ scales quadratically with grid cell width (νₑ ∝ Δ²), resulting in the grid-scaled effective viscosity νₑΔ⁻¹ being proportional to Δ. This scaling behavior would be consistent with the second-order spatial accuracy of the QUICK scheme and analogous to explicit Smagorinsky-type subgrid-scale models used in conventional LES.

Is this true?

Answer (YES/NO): NO